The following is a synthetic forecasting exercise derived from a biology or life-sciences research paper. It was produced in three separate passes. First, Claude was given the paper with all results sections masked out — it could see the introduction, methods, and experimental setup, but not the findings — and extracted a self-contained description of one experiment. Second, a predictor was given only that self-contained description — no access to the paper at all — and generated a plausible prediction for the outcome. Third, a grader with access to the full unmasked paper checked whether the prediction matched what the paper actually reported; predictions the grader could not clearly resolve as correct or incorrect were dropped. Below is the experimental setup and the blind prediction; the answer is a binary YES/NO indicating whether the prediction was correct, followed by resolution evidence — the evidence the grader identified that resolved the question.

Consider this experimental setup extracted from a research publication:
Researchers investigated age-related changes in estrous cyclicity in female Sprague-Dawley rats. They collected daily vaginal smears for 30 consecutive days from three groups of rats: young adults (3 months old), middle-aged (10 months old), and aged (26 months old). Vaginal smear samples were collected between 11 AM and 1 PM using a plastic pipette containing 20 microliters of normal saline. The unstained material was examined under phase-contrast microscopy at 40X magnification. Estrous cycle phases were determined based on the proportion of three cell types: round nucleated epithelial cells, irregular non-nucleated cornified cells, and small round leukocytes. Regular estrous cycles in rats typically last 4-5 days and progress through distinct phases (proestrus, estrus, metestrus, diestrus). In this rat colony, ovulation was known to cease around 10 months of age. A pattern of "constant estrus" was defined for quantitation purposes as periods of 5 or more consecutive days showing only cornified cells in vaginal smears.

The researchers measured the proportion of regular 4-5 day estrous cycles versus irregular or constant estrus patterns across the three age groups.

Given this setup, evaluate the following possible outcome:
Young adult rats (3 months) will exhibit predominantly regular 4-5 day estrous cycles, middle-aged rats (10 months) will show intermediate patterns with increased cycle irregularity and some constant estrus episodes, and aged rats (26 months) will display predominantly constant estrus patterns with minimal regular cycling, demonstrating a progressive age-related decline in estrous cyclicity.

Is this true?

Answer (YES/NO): NO